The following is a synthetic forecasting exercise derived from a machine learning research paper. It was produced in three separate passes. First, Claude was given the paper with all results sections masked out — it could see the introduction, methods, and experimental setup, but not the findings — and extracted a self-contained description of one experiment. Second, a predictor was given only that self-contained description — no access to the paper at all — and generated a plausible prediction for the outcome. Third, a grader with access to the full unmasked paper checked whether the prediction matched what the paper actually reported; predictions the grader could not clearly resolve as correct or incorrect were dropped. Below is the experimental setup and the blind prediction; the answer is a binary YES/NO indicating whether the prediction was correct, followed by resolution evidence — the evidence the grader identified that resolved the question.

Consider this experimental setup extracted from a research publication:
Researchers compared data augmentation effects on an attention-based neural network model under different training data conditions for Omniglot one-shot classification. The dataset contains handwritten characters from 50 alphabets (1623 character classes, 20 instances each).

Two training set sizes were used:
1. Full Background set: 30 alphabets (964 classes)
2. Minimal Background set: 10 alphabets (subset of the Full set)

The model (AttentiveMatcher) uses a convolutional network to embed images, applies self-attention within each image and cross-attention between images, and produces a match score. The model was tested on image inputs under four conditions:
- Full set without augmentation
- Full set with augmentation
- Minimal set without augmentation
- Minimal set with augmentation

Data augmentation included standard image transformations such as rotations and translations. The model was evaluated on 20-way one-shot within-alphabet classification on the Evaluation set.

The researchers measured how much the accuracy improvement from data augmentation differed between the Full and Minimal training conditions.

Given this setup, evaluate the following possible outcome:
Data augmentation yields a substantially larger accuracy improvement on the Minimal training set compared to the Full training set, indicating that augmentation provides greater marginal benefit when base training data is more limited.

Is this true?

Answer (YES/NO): YES